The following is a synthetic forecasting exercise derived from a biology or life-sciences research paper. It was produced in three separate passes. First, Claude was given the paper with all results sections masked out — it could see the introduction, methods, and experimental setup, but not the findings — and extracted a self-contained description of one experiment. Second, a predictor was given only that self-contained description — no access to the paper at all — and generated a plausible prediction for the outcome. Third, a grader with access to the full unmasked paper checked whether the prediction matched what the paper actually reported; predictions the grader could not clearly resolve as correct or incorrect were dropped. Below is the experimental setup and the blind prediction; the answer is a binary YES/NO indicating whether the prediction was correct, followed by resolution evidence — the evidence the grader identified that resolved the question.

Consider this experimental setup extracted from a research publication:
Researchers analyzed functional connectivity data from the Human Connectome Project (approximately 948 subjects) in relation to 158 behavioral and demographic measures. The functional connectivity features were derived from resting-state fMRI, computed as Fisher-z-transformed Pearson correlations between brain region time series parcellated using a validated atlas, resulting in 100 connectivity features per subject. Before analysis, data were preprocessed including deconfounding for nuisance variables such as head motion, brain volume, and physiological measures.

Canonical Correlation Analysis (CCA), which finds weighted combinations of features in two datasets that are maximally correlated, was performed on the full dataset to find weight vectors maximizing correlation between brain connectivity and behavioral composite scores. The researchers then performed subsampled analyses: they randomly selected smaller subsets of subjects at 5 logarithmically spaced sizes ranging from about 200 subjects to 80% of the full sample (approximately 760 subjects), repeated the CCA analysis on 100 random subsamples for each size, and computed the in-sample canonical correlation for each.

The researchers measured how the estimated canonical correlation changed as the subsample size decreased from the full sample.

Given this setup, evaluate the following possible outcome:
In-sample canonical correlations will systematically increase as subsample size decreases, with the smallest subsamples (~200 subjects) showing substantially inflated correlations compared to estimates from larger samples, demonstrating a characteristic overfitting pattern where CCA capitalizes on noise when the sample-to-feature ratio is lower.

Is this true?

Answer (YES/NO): YES